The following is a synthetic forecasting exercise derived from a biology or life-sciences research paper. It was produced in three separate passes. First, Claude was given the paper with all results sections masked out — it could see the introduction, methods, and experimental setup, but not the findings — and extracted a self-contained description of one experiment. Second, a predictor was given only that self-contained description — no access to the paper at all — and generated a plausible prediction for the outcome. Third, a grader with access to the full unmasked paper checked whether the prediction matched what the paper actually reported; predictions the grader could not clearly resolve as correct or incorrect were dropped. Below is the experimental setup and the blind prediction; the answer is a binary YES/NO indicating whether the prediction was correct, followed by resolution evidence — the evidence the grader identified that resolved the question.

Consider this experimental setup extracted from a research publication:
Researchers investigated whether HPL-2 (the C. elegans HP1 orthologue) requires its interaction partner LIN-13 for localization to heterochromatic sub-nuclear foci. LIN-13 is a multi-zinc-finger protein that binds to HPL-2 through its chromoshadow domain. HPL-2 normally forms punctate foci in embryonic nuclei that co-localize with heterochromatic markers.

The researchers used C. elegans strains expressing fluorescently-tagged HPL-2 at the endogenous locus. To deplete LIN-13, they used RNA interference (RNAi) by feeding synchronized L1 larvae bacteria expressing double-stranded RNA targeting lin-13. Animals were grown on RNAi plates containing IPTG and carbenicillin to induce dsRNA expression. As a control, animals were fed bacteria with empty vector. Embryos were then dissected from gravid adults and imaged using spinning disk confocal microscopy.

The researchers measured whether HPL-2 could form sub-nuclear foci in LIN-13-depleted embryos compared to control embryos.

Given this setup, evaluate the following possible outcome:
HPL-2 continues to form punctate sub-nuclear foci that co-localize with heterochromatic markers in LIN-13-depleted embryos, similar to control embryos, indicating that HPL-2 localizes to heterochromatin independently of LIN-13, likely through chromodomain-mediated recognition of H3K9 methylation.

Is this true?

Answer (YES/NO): NO